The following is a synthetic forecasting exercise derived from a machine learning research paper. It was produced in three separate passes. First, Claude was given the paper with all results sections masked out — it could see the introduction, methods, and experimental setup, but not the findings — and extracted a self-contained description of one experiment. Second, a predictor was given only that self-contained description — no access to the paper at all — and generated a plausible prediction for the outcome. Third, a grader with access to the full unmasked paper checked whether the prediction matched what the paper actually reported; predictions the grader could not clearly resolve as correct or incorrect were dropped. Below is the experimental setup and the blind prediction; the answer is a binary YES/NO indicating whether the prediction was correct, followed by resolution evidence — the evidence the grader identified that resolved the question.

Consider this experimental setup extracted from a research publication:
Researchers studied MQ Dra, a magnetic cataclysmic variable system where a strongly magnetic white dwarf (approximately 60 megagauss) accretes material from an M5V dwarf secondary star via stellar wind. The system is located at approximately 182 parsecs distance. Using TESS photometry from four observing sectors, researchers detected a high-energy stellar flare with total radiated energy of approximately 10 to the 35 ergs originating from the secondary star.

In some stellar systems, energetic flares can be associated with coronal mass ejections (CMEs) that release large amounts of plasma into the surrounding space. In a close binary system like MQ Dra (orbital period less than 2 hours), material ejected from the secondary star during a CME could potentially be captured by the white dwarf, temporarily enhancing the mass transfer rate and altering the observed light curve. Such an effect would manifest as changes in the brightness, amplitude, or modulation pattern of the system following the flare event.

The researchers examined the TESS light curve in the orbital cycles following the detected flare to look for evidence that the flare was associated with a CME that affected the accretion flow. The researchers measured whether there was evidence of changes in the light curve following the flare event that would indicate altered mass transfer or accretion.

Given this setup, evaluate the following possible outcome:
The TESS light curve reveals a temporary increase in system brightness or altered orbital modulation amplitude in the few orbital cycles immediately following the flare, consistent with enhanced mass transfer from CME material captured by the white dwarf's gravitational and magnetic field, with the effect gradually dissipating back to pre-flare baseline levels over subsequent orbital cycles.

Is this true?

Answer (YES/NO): NO